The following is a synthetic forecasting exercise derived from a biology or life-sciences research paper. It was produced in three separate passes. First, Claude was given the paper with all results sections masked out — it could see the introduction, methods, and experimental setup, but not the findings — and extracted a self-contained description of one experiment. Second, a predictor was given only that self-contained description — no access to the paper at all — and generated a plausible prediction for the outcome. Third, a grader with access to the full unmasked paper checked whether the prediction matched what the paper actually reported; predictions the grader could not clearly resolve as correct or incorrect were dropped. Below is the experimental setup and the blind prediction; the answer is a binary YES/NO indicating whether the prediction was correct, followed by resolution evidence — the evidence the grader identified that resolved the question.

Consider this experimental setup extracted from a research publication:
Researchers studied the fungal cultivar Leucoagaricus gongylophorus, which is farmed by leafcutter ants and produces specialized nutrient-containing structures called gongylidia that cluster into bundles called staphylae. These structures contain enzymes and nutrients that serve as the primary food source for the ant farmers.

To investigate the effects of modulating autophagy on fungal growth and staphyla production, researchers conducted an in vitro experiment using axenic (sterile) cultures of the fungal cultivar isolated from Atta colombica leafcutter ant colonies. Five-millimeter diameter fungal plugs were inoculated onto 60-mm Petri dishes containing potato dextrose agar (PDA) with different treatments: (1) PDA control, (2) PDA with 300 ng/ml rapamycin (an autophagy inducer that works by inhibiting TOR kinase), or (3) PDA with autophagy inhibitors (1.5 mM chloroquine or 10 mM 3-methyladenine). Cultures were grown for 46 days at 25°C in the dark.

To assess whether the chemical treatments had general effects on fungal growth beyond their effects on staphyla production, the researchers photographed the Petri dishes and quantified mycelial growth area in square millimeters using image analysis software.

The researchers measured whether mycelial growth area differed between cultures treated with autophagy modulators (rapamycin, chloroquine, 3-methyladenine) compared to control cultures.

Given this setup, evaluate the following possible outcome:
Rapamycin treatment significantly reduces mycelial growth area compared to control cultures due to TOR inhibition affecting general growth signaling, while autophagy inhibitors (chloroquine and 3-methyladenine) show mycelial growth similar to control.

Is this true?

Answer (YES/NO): NO